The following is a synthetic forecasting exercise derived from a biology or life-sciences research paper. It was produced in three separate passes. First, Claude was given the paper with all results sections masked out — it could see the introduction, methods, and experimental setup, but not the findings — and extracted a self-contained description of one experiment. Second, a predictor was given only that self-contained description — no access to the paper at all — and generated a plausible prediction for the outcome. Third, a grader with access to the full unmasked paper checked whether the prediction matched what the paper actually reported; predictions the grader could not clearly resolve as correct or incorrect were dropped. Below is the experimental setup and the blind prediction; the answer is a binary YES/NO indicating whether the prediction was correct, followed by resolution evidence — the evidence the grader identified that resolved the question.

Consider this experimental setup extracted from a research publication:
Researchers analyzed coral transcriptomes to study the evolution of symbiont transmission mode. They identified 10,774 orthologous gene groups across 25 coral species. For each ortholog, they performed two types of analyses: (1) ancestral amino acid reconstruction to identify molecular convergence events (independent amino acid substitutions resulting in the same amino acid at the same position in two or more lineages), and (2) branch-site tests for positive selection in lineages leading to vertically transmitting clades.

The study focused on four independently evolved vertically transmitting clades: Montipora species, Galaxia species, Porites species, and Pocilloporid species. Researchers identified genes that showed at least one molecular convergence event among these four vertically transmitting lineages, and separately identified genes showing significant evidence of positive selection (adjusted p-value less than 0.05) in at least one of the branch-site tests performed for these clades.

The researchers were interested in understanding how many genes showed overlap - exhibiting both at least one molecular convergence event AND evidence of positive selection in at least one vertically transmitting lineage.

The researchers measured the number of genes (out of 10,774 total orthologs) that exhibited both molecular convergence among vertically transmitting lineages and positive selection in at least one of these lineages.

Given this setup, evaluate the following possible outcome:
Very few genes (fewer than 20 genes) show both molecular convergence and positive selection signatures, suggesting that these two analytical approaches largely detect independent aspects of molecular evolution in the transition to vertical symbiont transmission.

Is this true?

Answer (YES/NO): NO